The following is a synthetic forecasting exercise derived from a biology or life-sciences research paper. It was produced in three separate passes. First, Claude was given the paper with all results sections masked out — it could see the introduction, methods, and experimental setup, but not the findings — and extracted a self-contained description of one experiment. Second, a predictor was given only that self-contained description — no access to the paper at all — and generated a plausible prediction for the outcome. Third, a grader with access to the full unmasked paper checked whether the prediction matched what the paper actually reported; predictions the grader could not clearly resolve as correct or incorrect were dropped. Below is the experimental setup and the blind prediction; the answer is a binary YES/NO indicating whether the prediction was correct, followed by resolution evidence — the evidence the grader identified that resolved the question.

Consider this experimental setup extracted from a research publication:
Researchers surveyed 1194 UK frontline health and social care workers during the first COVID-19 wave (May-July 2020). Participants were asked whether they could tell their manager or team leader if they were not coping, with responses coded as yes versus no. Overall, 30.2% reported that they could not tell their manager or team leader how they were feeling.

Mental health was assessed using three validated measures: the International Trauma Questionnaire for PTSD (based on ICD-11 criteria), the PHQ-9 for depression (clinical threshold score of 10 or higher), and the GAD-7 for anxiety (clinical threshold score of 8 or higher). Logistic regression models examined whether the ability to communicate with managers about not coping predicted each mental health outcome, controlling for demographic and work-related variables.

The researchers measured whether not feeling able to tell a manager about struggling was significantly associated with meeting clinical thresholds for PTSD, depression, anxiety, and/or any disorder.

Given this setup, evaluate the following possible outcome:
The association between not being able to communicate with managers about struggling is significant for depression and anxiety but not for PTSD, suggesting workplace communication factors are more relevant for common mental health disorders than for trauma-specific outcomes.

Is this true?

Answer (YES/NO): NO